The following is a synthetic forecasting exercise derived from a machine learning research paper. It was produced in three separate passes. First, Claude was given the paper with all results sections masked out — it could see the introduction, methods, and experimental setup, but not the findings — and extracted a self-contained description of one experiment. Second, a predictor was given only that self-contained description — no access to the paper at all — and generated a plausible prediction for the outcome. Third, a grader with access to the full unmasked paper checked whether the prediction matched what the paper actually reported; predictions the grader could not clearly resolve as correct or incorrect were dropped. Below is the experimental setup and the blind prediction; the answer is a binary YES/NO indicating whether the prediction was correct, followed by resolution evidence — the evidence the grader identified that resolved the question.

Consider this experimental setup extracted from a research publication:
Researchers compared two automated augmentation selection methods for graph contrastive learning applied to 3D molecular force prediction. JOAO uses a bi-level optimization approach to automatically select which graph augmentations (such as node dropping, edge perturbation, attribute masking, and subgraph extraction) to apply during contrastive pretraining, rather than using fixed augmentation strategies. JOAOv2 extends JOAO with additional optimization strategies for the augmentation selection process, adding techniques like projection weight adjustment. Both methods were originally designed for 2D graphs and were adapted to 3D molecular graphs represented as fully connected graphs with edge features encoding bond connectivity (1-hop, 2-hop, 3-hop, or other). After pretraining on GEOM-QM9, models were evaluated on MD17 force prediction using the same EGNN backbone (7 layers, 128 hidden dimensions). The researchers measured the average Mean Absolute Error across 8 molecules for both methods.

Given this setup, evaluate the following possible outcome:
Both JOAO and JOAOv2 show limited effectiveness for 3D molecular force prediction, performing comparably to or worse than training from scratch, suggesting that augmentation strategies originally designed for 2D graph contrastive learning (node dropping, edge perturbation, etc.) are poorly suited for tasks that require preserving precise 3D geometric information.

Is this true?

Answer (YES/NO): NO